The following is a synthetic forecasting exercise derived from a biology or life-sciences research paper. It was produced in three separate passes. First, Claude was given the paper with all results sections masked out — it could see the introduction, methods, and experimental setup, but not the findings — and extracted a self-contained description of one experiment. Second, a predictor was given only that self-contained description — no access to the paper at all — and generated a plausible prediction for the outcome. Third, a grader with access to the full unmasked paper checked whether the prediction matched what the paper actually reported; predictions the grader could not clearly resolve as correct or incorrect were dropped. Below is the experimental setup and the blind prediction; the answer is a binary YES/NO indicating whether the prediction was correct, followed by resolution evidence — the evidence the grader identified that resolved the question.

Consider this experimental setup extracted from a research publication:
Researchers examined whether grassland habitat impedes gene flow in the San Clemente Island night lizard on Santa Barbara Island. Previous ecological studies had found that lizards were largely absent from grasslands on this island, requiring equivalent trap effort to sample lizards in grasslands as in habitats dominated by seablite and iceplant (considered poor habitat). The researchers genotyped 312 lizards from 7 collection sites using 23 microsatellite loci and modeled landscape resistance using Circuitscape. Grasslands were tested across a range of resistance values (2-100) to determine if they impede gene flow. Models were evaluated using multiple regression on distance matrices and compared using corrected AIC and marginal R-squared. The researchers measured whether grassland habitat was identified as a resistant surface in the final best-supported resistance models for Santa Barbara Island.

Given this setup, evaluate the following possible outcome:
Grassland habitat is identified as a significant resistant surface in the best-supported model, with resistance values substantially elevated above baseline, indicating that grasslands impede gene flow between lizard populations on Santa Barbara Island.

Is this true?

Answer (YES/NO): NO